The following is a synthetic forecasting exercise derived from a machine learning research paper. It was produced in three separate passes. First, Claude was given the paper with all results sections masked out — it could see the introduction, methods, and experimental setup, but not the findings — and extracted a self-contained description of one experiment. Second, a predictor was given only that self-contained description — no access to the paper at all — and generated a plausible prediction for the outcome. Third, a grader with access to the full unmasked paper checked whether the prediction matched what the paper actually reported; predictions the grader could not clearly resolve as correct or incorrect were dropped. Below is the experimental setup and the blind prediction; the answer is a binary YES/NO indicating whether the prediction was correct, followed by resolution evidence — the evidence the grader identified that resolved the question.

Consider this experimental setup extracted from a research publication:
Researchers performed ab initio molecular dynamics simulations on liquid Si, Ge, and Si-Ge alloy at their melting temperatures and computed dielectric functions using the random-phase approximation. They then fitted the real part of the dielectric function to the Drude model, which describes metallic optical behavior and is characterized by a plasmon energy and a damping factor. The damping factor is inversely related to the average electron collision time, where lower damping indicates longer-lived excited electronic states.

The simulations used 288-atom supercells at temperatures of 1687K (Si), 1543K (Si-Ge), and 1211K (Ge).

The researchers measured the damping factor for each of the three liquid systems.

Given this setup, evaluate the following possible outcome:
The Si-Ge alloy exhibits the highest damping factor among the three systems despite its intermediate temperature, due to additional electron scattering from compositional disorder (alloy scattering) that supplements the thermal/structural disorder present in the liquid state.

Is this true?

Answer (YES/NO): NO